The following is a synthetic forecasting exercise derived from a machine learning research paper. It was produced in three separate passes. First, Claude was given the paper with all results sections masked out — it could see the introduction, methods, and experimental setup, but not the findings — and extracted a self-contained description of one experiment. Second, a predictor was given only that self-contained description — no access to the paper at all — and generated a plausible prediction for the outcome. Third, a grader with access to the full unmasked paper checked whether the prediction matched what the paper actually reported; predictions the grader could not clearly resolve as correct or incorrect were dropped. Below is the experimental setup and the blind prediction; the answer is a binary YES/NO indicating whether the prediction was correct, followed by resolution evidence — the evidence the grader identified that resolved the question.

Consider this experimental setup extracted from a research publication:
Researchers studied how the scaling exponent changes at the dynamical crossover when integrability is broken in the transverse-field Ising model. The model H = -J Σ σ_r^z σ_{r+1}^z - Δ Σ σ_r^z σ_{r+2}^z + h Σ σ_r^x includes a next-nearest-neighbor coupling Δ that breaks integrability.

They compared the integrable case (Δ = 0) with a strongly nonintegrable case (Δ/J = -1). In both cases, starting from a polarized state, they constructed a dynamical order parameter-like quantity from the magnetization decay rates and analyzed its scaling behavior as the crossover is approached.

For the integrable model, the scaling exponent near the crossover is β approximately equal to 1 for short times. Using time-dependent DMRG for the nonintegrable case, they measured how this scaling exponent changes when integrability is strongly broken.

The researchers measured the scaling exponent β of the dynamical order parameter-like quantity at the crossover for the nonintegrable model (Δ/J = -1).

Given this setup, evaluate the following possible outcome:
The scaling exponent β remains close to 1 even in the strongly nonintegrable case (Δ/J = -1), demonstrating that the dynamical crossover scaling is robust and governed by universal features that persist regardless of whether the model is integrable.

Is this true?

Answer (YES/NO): NO